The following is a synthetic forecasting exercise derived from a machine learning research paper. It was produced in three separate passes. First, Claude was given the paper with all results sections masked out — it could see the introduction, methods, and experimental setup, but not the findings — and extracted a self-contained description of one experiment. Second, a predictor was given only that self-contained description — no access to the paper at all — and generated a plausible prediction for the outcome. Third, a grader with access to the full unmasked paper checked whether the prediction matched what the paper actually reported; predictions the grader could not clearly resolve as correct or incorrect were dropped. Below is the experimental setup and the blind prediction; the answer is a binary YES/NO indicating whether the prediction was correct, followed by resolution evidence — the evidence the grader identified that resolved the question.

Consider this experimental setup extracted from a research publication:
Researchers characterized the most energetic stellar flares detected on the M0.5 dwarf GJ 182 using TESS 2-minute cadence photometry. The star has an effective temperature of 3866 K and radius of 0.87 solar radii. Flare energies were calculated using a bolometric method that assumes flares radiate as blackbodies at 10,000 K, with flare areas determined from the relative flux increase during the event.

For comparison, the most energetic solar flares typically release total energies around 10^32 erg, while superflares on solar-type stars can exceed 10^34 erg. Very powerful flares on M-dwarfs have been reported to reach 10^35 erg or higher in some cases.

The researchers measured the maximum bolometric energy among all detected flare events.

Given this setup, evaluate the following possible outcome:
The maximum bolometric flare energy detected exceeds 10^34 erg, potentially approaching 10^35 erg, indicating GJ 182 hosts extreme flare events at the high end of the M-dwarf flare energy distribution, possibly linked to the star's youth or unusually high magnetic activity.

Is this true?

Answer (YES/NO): YES